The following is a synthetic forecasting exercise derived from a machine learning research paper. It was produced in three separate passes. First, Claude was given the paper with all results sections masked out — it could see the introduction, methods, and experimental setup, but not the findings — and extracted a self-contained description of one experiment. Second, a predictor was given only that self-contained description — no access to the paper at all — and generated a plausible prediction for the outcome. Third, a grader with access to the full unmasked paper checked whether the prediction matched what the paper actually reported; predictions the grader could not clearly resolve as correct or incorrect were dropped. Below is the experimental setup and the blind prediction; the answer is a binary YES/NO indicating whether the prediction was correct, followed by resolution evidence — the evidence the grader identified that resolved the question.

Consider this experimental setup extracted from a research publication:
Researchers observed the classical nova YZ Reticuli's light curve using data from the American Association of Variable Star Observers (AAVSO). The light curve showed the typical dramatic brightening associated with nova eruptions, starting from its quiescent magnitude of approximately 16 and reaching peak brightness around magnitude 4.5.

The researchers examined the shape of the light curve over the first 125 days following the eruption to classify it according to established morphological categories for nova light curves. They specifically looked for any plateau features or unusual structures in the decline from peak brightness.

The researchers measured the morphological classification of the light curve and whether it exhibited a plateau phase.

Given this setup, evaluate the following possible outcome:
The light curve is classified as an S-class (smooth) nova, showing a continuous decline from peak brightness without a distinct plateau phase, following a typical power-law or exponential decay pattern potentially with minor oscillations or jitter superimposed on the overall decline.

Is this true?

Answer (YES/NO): NO